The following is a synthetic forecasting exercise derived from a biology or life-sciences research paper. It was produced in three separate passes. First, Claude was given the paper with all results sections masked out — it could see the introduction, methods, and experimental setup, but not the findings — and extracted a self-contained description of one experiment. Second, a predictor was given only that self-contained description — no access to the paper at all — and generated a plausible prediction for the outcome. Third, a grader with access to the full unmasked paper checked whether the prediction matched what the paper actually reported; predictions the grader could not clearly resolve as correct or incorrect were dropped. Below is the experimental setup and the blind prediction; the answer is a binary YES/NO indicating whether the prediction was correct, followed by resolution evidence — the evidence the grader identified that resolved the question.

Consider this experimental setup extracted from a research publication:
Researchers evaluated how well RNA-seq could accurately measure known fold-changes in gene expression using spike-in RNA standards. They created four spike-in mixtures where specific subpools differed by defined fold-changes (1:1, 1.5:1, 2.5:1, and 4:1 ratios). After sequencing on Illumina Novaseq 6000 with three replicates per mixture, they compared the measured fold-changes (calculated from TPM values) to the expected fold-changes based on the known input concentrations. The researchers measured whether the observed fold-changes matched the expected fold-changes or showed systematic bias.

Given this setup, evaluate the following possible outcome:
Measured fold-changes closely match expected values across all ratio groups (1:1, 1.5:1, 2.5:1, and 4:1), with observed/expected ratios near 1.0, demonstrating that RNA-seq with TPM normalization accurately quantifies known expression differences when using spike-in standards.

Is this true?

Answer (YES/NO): NO